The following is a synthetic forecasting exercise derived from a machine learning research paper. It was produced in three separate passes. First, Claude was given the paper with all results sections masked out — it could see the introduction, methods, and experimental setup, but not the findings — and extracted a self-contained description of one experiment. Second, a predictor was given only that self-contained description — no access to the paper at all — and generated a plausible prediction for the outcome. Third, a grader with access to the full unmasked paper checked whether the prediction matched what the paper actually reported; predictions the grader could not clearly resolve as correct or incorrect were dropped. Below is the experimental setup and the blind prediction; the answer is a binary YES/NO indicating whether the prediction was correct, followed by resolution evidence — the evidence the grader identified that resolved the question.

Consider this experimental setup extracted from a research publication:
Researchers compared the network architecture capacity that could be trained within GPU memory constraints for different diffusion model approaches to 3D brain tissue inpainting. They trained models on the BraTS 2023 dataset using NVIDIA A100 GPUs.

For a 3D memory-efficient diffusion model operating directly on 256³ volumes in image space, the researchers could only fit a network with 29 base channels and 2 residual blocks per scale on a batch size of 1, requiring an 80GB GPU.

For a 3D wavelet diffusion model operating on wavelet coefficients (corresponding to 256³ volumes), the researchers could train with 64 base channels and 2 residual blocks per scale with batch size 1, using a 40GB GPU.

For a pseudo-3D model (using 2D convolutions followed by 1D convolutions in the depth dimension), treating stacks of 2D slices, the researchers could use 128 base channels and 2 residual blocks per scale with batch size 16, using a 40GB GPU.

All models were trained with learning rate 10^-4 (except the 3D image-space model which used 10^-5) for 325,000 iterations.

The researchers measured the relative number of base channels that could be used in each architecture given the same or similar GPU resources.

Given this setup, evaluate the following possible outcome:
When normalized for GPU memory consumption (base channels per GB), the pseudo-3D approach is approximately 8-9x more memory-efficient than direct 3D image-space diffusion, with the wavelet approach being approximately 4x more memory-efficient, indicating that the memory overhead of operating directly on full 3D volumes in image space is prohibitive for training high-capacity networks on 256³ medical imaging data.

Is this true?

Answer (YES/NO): NO